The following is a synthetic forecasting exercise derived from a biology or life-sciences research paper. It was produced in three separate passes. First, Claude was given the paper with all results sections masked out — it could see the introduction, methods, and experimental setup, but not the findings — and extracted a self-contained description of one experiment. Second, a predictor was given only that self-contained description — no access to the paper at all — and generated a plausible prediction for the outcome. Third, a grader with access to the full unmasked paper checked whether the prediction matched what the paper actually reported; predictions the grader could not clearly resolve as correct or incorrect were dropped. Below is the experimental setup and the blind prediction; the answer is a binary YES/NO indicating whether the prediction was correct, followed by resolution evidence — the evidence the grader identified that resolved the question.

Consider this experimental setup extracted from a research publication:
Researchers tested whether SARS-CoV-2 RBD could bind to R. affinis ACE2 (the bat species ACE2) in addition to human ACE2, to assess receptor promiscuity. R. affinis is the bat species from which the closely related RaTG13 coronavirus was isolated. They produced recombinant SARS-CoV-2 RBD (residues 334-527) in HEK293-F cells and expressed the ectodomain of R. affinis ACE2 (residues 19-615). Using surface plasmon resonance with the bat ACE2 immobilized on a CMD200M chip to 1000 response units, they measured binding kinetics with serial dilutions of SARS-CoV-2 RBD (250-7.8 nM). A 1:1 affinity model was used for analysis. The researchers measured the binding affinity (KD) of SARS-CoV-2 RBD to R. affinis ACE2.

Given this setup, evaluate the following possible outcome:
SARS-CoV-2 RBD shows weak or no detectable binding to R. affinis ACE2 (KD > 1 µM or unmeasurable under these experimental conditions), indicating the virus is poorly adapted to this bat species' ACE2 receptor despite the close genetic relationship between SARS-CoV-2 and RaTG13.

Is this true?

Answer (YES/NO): NO